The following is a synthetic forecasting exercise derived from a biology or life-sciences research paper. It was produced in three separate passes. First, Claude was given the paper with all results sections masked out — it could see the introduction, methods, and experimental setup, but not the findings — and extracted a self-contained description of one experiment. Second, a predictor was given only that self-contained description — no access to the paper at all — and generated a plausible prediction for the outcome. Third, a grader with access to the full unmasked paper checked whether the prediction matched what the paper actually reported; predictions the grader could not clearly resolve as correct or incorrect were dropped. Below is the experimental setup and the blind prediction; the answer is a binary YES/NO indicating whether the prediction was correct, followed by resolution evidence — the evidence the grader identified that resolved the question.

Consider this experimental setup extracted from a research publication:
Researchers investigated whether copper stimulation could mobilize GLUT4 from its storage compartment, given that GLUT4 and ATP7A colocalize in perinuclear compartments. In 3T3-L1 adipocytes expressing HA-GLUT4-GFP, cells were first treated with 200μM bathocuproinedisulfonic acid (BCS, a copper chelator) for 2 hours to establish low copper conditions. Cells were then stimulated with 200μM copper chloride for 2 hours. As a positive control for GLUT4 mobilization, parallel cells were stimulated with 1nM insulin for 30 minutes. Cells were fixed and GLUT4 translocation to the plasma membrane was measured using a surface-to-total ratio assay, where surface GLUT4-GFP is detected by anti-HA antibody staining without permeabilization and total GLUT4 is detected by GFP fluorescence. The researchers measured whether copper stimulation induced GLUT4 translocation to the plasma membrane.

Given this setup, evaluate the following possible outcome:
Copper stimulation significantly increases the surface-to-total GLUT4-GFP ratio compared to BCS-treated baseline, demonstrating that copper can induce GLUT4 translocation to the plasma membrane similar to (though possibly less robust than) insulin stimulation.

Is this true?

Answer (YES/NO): NO